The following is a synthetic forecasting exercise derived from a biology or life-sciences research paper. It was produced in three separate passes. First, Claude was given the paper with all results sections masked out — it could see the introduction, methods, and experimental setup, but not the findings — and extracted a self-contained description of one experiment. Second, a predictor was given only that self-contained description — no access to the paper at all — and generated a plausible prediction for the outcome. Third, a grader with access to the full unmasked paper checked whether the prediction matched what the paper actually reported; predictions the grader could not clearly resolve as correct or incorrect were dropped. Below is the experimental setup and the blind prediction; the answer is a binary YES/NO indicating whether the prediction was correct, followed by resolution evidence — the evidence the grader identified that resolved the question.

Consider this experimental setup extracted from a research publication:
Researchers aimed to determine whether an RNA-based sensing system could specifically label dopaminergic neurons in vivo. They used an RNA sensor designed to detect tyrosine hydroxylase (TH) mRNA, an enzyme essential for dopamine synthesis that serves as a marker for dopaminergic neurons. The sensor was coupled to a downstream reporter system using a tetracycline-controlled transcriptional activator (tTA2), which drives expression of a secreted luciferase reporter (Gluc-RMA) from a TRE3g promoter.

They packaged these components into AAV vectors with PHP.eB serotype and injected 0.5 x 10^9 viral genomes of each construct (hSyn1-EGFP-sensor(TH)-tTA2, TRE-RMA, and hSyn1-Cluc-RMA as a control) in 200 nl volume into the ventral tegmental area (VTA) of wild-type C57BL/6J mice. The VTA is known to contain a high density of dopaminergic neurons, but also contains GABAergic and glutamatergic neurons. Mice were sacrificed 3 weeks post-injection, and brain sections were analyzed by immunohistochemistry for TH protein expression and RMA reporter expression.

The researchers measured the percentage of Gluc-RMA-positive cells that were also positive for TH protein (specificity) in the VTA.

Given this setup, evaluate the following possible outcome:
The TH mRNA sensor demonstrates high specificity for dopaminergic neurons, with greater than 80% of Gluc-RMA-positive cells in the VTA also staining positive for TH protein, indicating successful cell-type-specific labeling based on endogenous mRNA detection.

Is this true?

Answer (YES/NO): YES